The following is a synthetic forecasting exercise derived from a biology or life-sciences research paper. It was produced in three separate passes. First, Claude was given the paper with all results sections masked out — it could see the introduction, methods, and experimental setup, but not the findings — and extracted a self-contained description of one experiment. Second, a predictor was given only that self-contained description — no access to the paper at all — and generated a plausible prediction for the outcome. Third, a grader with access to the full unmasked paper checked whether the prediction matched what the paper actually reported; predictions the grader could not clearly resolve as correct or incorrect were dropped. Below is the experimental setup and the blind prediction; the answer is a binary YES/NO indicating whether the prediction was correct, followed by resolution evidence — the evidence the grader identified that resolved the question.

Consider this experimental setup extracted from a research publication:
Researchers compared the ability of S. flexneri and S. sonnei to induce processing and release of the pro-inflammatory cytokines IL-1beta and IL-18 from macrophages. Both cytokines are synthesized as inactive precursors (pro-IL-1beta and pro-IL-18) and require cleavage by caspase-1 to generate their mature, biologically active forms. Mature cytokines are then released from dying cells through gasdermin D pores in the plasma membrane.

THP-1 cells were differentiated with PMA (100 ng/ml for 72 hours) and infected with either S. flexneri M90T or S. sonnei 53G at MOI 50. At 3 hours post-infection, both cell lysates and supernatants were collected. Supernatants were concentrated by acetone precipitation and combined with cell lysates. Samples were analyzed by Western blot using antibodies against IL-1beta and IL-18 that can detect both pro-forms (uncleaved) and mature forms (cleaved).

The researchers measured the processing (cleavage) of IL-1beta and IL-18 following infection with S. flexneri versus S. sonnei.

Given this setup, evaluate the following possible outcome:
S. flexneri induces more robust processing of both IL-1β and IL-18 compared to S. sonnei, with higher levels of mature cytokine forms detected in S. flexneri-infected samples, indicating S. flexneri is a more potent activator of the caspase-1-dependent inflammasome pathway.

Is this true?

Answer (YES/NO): NO